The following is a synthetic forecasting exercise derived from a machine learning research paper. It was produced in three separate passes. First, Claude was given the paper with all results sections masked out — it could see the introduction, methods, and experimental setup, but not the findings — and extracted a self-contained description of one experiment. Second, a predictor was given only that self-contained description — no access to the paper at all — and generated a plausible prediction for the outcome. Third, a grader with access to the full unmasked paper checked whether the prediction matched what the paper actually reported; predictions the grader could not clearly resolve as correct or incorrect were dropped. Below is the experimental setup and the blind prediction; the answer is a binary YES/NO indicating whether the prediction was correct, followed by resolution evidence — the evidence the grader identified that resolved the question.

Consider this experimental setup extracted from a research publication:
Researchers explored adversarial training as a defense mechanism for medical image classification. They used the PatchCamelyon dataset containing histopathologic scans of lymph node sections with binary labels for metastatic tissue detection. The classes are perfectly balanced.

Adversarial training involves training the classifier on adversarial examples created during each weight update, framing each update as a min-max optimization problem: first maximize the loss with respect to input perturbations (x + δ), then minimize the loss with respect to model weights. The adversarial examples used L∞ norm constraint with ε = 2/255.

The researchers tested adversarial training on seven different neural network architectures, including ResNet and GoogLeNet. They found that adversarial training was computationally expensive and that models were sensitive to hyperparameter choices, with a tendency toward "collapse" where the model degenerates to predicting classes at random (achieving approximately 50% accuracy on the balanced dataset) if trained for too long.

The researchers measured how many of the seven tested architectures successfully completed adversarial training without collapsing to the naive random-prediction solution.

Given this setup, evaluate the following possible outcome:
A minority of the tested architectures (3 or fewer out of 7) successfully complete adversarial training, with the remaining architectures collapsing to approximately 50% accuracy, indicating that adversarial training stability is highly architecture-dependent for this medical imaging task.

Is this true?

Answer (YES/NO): YES